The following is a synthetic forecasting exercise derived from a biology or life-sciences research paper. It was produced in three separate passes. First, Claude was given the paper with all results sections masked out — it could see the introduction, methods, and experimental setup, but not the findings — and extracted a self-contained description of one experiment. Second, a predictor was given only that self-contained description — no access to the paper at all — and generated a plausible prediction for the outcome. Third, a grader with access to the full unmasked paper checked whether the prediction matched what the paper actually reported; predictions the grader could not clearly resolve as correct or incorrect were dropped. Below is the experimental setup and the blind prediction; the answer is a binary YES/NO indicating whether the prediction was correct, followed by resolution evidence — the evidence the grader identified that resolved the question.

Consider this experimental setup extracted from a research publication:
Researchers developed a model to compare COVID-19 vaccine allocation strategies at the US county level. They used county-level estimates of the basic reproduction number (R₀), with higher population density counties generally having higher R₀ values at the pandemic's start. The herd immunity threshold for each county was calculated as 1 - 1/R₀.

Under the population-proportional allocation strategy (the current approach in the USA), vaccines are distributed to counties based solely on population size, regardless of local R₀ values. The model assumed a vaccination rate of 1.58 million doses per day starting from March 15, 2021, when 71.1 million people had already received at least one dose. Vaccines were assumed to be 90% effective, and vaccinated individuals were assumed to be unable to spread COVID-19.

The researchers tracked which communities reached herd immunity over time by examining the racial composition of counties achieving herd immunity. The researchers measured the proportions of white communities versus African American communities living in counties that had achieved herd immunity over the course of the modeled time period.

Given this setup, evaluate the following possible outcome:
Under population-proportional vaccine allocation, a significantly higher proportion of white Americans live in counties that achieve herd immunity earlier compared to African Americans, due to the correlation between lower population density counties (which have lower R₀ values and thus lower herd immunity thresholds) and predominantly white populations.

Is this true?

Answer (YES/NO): YES